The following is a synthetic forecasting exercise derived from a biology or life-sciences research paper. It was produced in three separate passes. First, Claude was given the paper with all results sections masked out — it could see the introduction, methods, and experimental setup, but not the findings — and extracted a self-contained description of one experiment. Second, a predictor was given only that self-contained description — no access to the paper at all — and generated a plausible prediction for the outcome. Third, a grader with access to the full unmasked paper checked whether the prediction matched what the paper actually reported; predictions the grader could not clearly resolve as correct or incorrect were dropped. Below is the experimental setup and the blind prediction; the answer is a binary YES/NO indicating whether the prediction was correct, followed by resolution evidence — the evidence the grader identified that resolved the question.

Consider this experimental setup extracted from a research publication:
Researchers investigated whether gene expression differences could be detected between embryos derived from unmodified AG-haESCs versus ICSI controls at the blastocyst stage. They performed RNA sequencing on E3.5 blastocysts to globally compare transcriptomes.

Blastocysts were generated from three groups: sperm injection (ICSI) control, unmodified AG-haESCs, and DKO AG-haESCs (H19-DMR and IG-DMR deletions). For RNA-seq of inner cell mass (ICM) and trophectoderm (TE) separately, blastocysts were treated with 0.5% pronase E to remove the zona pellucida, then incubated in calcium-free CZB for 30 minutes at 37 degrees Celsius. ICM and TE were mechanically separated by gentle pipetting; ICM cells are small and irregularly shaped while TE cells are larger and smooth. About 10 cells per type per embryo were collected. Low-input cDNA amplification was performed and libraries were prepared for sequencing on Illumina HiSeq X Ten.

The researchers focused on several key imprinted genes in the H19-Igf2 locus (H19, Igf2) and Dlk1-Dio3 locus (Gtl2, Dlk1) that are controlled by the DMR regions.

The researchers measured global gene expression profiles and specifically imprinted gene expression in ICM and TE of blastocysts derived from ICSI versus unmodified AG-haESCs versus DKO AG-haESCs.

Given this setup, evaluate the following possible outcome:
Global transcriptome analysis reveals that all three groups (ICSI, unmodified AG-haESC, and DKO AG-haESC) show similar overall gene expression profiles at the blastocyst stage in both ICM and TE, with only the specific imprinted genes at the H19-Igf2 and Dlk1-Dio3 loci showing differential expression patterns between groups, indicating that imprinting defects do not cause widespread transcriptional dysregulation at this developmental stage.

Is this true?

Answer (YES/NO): NO